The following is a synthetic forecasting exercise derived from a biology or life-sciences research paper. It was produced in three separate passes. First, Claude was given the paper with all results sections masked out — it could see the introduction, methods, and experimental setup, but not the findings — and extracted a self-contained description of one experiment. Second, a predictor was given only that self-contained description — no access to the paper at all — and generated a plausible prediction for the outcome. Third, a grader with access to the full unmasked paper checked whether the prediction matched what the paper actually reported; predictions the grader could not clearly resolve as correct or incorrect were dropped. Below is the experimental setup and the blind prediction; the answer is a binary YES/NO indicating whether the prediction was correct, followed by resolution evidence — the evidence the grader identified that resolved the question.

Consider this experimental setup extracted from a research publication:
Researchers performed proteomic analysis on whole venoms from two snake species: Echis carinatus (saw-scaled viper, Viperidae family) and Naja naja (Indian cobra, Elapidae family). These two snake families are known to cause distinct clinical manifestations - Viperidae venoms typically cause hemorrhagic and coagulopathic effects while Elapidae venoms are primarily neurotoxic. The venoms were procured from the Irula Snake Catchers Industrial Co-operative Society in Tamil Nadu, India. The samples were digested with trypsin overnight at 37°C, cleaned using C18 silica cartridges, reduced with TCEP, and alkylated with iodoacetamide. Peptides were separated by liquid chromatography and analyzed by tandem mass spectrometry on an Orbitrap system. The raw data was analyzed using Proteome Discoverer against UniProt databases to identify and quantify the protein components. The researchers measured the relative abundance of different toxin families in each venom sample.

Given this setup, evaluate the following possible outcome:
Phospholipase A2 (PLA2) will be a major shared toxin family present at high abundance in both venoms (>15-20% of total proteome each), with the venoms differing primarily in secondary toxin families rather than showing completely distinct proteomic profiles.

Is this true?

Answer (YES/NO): YES